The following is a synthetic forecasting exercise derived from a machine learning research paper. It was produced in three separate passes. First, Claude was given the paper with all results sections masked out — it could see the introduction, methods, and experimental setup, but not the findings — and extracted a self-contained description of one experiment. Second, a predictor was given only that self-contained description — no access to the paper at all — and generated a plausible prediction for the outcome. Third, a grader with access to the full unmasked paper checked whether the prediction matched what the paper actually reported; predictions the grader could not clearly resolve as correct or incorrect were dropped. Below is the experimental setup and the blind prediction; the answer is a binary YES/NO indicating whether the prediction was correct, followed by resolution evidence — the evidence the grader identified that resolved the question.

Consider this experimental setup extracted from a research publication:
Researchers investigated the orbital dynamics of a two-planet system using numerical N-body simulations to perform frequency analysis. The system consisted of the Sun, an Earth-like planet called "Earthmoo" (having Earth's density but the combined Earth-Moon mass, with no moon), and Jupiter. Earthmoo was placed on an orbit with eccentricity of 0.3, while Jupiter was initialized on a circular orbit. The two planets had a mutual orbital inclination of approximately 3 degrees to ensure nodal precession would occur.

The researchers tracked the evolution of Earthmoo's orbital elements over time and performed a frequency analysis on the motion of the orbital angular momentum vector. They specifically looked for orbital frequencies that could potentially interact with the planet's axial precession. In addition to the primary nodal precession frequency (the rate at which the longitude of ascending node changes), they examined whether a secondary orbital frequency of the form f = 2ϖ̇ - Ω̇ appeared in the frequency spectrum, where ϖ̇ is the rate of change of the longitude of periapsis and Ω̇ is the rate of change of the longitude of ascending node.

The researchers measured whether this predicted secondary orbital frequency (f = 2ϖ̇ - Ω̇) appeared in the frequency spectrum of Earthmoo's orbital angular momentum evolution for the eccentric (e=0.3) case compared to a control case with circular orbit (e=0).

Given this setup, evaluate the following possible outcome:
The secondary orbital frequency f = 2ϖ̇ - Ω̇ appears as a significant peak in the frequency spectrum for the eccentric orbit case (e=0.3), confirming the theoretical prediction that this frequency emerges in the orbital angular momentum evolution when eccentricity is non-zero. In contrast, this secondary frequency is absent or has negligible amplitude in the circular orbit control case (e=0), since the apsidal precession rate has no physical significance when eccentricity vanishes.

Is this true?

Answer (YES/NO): YES